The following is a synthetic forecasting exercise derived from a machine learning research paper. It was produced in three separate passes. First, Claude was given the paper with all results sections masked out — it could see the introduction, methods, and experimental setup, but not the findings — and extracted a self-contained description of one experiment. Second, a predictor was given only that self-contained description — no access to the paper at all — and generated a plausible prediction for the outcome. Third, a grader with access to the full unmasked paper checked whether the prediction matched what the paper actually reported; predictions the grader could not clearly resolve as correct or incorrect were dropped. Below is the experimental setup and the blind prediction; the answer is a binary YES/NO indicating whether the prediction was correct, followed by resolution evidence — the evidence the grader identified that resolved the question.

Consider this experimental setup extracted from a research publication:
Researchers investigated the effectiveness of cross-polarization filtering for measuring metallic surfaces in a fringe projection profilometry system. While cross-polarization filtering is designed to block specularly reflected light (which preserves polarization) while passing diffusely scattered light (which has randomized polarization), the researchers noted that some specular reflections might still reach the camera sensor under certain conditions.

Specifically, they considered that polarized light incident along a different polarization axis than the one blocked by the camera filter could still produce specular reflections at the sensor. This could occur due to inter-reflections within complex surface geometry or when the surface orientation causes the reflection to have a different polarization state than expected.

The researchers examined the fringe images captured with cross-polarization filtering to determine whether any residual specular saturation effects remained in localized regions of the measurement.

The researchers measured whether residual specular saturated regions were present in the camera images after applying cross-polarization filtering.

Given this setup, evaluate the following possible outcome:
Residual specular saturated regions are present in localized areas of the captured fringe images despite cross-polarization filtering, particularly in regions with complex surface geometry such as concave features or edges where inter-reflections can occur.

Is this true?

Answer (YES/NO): YES